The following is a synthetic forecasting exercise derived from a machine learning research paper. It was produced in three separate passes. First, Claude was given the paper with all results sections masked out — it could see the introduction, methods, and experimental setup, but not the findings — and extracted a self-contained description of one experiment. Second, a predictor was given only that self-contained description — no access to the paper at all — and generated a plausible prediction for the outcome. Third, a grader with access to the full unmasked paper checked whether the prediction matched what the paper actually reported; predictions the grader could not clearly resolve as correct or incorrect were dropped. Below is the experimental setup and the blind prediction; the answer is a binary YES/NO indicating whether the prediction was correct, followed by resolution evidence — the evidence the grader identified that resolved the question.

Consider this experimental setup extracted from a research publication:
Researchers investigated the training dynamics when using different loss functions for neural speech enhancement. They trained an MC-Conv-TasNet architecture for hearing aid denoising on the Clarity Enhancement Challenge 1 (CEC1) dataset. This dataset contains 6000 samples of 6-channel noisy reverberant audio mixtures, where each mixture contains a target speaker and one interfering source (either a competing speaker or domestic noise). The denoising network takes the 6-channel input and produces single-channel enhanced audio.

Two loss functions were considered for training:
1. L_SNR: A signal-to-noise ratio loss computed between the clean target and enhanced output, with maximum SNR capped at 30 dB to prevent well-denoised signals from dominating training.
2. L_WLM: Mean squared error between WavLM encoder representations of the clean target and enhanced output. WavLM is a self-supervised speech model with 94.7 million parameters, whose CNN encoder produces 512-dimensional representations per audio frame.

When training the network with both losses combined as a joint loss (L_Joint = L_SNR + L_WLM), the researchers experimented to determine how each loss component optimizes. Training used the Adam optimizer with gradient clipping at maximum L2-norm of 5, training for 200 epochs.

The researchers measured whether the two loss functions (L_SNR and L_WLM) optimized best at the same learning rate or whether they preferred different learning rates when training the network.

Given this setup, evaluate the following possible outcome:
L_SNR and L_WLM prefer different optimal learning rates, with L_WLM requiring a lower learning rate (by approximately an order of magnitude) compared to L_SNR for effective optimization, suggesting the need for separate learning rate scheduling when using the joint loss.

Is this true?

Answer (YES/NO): YES